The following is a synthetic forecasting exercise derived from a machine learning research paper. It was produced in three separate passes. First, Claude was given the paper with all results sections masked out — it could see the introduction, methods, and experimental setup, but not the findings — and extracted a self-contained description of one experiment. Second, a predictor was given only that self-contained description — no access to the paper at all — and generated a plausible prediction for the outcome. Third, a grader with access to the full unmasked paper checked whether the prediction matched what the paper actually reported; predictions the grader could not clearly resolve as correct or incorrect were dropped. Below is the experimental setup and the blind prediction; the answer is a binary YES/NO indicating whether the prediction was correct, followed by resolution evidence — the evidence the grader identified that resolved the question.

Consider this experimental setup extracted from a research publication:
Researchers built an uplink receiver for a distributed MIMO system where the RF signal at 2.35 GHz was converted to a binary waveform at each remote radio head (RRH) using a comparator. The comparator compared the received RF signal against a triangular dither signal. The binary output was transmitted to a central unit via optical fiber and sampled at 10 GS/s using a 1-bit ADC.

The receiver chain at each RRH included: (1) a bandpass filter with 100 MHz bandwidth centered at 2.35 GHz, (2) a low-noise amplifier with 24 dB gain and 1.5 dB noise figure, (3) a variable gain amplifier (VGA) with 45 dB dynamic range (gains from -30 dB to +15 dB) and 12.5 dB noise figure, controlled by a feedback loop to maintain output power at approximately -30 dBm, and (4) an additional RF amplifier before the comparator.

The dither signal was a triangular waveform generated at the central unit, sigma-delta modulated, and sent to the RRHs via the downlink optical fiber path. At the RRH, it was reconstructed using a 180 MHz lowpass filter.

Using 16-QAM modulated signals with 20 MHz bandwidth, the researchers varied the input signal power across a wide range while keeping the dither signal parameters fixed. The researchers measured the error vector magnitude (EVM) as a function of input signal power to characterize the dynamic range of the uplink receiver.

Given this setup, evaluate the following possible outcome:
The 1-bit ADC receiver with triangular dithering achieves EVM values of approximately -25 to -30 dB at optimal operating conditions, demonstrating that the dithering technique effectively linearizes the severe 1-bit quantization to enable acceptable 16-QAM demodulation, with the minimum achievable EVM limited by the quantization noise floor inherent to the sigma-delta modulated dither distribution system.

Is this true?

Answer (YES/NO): NO